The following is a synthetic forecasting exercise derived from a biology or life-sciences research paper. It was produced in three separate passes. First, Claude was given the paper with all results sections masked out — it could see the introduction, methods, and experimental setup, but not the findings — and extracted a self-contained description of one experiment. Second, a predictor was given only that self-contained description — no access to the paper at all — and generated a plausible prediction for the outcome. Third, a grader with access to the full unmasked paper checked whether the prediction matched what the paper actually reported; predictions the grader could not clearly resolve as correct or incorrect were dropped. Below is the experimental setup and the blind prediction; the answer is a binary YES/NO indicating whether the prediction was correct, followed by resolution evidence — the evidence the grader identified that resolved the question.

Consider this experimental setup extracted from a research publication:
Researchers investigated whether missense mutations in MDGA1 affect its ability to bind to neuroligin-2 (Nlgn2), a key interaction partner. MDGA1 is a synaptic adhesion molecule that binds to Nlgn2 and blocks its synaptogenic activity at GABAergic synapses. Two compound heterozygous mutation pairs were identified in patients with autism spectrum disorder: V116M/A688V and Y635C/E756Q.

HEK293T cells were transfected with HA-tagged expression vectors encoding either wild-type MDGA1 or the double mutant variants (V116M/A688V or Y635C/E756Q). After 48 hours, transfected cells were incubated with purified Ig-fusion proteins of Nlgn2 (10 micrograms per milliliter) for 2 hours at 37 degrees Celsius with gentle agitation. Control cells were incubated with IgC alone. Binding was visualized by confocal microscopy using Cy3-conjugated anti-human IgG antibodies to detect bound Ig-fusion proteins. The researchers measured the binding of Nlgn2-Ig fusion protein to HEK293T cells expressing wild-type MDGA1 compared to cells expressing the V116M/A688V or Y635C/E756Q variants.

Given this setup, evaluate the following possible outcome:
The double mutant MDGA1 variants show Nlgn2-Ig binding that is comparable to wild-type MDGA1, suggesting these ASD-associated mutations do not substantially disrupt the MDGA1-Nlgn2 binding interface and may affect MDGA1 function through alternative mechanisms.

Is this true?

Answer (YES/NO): YES